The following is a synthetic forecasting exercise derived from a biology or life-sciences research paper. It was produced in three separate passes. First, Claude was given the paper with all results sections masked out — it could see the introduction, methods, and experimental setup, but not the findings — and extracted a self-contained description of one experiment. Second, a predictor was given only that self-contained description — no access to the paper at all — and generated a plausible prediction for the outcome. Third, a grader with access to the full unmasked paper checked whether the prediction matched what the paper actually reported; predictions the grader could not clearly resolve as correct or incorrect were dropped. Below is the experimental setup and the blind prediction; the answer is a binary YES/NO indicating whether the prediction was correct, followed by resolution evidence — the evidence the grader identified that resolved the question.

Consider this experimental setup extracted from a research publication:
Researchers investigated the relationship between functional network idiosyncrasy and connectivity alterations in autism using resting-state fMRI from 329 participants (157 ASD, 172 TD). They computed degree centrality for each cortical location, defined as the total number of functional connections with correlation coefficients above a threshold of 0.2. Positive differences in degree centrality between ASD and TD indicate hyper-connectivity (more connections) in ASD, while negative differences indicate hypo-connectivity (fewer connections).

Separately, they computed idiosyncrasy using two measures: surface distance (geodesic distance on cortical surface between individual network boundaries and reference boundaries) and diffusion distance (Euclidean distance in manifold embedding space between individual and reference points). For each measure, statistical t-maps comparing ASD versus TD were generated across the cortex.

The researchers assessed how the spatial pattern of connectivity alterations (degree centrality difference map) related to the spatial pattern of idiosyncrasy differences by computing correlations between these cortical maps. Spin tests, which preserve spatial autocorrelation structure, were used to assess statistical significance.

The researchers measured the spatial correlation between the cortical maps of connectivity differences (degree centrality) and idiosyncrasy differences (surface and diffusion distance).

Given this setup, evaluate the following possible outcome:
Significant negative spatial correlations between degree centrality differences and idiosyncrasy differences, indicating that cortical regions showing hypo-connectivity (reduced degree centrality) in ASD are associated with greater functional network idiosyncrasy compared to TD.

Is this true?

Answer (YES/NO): NO